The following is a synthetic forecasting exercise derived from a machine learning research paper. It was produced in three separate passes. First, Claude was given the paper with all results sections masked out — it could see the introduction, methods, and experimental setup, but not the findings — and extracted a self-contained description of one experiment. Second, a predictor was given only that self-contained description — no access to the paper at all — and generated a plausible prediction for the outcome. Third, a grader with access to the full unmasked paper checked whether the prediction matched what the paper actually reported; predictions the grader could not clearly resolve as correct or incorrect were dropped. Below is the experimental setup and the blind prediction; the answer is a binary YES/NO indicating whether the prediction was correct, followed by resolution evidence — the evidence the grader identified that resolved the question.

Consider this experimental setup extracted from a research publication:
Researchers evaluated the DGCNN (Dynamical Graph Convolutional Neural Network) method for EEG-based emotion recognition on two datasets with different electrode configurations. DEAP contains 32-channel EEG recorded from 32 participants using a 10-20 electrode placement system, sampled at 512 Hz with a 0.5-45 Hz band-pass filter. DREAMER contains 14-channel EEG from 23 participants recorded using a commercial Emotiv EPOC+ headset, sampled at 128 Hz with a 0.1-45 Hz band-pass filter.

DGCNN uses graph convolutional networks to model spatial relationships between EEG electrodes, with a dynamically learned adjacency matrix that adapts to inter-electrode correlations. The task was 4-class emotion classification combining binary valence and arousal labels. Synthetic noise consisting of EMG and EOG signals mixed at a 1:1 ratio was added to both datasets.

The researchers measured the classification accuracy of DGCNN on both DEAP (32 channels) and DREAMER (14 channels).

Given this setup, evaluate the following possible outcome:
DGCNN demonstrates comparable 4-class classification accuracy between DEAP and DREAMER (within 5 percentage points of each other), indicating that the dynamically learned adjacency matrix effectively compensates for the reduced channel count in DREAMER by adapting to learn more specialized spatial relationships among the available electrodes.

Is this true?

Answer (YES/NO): YES